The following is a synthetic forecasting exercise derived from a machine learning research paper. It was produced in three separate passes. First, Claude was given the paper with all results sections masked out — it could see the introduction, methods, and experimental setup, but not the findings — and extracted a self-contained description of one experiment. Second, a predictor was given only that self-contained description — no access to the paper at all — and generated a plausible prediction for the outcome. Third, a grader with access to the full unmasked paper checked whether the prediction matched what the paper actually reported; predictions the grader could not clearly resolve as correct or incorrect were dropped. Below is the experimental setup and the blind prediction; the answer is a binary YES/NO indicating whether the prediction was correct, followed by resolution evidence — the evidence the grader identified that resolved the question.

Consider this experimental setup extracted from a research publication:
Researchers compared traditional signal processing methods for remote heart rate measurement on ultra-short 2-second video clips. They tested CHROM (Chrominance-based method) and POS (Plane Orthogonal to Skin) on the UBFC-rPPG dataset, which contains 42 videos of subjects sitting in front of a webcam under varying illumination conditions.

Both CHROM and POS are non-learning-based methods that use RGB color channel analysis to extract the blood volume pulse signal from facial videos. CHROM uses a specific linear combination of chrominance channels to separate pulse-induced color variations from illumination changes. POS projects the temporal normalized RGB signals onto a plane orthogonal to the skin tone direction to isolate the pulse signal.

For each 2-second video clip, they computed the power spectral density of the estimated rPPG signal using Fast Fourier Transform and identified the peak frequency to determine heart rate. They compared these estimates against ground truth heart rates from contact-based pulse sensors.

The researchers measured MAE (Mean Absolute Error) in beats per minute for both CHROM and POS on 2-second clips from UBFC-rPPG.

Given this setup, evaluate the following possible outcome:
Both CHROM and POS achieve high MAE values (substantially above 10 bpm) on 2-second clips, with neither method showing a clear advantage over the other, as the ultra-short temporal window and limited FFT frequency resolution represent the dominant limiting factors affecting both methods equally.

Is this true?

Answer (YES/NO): YES